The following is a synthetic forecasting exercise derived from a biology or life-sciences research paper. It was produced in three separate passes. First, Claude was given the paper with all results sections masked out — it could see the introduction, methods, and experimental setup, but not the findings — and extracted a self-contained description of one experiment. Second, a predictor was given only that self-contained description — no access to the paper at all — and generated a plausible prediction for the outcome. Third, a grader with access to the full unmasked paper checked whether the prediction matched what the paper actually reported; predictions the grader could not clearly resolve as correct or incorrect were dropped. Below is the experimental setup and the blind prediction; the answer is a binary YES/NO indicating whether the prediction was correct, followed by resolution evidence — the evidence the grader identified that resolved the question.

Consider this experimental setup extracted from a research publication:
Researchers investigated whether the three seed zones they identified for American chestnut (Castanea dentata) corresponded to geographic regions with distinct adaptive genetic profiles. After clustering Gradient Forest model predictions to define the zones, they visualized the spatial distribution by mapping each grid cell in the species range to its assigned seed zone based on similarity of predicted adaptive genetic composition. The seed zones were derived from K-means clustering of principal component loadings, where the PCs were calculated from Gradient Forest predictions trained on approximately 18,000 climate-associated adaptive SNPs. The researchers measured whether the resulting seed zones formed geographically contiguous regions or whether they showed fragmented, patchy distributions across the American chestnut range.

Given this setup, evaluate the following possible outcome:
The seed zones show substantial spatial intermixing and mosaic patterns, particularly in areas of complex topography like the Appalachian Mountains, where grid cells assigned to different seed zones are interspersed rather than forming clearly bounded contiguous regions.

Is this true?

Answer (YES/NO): NO